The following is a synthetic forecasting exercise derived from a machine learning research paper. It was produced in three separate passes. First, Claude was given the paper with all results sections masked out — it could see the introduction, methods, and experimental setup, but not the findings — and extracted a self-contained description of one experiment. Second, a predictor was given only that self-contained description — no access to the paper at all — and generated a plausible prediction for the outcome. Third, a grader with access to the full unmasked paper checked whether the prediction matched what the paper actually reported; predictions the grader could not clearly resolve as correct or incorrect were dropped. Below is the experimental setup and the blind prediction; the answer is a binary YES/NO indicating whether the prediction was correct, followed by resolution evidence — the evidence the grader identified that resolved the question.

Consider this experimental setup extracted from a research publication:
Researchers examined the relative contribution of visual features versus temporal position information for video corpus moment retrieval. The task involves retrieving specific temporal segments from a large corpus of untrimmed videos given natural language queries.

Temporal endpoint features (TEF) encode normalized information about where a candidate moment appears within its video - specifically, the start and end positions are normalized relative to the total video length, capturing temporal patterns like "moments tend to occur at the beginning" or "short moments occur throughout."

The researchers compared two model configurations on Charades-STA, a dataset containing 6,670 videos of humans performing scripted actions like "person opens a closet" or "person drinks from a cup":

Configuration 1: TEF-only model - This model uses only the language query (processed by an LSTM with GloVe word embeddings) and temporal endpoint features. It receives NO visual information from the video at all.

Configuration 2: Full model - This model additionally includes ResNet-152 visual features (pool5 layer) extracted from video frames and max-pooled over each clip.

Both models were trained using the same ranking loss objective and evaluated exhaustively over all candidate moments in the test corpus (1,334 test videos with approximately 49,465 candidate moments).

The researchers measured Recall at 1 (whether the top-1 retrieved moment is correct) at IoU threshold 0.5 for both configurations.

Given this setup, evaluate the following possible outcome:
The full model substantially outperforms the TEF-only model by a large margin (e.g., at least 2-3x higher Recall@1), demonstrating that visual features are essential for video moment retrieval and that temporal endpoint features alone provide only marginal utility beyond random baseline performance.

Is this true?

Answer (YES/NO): NO